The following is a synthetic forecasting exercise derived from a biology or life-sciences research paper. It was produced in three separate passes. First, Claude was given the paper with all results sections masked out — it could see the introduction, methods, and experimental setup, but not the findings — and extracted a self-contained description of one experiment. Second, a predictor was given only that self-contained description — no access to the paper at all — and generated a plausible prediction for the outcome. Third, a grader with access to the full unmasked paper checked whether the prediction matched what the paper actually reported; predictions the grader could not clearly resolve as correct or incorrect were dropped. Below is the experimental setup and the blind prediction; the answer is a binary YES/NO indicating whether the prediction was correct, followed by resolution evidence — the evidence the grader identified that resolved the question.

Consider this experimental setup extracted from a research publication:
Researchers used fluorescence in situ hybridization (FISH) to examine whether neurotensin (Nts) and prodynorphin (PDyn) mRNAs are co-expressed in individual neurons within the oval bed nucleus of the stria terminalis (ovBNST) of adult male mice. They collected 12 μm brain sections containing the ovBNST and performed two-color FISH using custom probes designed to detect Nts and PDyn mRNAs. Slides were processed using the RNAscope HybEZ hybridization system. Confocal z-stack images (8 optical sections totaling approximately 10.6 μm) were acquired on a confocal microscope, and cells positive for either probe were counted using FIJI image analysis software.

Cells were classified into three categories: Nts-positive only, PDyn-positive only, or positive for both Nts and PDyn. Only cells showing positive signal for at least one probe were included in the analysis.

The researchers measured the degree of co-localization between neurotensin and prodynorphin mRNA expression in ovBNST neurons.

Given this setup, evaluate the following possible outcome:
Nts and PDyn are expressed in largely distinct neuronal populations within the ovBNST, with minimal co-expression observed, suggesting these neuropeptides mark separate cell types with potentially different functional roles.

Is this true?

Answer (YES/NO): NO